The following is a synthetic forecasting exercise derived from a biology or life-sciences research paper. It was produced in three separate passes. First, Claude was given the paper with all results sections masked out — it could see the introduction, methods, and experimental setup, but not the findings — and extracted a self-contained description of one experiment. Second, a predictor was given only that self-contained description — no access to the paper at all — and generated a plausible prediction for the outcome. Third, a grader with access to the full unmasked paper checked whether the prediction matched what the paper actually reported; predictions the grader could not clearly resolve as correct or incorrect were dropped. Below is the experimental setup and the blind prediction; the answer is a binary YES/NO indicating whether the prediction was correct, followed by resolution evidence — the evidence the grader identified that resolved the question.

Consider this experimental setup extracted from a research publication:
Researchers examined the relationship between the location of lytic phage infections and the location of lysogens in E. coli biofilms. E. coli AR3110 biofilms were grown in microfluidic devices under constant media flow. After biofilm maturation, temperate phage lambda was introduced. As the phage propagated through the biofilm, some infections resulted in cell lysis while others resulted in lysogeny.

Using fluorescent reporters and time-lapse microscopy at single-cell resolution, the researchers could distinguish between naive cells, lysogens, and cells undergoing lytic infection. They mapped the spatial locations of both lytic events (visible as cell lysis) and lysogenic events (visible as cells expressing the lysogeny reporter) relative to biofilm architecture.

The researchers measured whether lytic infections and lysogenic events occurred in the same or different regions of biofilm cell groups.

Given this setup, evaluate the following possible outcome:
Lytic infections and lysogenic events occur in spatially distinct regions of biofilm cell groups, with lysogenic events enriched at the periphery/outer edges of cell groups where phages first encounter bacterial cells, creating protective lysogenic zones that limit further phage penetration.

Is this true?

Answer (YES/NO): NO